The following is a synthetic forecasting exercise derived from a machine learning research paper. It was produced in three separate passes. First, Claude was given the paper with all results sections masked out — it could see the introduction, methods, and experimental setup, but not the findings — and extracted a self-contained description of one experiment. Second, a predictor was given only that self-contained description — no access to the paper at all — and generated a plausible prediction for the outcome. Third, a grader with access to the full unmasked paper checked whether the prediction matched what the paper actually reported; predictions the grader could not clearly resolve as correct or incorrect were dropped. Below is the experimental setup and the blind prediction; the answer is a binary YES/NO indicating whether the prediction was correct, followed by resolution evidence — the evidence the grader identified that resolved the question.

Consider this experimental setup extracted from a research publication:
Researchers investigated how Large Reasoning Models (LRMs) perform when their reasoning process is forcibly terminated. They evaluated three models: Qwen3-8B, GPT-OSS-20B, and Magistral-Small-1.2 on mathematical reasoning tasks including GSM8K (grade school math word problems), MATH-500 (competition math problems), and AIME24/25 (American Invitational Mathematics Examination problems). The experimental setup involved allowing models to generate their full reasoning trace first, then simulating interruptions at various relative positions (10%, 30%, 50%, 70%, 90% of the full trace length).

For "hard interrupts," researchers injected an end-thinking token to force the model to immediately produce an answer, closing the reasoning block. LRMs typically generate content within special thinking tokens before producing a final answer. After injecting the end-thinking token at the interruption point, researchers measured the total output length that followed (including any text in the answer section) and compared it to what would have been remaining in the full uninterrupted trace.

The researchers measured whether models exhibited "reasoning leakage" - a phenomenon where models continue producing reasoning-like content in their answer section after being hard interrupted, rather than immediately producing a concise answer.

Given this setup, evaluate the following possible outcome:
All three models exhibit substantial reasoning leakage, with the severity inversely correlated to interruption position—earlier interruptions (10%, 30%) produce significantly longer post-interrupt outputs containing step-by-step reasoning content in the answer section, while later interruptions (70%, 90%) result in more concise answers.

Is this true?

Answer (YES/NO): NO